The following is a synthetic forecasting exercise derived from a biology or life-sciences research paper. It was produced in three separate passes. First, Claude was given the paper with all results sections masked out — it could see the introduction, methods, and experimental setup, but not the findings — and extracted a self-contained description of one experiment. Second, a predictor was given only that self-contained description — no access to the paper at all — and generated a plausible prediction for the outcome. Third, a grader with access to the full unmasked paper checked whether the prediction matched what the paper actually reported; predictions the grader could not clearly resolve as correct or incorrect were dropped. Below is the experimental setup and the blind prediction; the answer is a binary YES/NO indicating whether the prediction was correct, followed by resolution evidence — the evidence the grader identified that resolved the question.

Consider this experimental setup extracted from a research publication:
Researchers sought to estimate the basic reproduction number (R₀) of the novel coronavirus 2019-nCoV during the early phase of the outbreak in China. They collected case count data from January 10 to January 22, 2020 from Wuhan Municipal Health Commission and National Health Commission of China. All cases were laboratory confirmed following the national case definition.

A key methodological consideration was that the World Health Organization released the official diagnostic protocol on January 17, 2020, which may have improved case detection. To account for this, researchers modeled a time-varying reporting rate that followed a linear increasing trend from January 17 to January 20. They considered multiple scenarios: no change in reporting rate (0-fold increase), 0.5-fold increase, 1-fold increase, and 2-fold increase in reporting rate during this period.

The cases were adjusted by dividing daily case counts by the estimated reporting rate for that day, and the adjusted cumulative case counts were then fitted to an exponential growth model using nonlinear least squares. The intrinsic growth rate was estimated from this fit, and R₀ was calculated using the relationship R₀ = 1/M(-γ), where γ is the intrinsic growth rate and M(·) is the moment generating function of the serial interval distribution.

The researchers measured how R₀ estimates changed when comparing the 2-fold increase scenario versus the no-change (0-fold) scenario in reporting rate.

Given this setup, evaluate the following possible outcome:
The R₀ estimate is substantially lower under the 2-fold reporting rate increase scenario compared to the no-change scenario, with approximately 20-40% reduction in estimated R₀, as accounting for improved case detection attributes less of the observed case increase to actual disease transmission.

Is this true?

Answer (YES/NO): YES